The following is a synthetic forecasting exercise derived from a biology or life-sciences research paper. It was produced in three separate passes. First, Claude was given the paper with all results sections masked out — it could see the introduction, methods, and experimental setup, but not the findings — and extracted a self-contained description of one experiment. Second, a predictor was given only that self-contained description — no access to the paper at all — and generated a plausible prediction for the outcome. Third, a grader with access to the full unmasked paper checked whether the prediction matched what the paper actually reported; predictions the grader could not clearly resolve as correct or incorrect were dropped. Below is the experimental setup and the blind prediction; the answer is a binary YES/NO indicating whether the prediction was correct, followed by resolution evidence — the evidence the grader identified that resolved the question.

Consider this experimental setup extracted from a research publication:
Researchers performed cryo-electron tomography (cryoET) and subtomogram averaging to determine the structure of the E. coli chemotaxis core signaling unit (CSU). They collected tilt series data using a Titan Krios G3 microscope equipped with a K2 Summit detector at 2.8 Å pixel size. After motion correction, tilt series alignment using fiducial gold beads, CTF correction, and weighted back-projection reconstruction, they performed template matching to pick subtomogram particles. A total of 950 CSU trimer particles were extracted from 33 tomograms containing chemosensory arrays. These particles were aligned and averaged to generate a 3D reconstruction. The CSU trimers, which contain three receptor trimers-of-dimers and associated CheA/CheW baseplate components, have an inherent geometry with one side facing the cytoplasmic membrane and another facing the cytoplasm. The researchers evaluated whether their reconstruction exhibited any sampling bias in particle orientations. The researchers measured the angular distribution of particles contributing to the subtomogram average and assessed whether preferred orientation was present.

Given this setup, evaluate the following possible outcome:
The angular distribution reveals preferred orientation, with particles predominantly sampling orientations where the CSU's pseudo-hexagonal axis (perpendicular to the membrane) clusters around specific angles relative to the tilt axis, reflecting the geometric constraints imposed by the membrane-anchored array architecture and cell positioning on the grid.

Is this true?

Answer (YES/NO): YES